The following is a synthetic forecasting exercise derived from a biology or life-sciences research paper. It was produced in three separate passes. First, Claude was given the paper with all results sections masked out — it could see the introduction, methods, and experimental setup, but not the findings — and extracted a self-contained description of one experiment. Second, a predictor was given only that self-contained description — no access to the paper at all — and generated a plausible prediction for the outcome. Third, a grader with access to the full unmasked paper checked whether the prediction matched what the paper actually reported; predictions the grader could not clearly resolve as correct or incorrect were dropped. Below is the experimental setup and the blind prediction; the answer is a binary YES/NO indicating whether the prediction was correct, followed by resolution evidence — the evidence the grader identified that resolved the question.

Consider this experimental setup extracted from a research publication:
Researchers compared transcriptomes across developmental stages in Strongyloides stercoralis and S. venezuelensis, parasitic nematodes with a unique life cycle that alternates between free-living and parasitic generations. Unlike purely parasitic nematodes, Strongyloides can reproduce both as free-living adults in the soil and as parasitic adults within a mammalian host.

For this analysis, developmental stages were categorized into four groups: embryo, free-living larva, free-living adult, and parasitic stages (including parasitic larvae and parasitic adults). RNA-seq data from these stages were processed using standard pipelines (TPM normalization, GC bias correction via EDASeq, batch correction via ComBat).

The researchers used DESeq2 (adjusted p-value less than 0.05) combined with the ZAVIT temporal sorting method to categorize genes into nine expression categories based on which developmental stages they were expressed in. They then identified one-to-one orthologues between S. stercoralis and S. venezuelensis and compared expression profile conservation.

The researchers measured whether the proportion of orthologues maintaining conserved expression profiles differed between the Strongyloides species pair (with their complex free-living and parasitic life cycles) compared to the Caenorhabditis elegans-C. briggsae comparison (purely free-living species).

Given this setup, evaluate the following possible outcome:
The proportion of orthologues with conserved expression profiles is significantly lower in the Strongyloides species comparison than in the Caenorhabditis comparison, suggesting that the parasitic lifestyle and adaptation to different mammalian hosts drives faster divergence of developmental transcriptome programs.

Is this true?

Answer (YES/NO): NO